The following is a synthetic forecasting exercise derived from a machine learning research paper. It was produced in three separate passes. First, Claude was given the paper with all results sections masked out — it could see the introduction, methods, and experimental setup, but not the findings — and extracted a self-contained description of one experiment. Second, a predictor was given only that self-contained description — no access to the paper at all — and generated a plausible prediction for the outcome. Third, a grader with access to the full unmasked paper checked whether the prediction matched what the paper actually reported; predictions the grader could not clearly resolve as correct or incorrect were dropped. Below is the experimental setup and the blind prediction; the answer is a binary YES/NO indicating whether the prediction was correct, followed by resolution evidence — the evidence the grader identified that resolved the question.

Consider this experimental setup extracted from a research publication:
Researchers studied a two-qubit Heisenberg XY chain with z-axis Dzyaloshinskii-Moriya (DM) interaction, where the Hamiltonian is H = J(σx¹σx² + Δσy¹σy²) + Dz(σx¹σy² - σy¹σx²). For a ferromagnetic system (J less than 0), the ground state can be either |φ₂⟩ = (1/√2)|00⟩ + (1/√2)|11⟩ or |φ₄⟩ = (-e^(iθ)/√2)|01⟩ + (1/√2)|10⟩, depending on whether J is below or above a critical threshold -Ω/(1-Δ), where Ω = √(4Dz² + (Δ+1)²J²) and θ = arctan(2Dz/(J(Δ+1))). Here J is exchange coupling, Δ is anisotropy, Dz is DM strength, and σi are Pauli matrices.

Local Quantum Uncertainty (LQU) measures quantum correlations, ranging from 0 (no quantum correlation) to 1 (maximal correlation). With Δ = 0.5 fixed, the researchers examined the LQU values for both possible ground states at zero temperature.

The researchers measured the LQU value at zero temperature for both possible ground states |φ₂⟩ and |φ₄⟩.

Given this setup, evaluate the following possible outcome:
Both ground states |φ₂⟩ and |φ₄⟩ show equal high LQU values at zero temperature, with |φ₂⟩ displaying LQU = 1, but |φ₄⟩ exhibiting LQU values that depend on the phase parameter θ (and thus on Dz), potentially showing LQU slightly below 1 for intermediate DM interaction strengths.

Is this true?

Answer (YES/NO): NO